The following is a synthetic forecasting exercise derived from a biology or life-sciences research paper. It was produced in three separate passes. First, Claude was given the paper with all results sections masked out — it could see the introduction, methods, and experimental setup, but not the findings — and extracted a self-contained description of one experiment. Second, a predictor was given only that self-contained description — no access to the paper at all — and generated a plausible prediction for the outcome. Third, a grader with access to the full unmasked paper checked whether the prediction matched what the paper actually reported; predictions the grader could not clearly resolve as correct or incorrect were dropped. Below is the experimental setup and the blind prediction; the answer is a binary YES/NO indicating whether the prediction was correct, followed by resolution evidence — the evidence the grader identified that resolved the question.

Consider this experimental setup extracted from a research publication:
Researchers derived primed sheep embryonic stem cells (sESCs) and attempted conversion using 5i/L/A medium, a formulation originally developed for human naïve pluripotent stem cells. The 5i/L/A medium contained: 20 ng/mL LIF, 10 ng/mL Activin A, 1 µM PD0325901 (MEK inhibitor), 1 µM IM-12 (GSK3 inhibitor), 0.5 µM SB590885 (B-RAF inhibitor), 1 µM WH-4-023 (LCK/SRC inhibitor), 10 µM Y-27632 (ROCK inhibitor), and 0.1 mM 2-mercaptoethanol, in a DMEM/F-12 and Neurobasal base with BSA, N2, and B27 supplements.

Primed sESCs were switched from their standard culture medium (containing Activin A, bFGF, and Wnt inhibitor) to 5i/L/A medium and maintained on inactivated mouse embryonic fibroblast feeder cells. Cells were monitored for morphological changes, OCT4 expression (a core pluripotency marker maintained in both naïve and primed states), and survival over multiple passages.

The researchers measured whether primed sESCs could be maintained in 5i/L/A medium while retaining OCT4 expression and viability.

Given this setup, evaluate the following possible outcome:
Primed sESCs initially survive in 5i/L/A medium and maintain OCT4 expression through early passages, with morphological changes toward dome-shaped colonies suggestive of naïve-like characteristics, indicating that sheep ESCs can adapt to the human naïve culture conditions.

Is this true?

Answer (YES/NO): NO